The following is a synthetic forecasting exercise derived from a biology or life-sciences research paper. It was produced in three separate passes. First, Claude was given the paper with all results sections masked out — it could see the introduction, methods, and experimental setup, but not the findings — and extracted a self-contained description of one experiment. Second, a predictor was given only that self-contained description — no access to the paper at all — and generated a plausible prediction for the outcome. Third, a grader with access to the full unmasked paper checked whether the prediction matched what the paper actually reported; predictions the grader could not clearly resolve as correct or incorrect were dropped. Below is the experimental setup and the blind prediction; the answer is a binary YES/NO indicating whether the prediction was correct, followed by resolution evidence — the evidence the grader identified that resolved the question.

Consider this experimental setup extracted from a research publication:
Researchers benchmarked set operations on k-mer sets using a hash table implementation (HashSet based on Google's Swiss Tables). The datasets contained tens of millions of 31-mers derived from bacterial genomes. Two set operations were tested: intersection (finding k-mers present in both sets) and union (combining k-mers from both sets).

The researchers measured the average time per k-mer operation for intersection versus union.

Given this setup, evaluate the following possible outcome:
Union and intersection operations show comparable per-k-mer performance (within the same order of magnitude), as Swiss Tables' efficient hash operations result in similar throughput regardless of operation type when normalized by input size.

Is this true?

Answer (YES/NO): NO